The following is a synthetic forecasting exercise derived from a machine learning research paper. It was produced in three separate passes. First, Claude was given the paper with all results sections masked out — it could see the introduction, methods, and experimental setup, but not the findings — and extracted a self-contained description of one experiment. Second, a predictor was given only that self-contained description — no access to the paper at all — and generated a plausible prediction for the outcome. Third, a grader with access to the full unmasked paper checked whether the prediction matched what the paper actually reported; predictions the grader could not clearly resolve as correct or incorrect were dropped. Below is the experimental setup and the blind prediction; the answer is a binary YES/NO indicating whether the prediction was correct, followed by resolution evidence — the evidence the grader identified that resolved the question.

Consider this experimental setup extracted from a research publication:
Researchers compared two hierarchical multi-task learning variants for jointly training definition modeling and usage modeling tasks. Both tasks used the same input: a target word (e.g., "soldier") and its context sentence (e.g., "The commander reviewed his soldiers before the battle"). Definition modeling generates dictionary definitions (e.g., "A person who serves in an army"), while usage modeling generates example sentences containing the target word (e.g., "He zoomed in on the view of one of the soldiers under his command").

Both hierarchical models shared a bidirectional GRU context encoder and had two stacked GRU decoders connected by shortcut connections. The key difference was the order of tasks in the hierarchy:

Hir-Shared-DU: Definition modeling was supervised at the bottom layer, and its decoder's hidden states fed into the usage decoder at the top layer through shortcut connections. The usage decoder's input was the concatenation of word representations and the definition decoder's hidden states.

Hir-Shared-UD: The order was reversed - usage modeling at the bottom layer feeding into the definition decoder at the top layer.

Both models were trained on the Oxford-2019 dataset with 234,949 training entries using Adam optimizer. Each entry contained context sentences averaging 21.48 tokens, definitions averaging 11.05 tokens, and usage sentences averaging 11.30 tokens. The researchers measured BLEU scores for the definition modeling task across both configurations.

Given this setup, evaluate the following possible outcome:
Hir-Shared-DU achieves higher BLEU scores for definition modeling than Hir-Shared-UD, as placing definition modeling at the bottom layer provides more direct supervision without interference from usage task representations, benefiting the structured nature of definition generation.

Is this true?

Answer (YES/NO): YES